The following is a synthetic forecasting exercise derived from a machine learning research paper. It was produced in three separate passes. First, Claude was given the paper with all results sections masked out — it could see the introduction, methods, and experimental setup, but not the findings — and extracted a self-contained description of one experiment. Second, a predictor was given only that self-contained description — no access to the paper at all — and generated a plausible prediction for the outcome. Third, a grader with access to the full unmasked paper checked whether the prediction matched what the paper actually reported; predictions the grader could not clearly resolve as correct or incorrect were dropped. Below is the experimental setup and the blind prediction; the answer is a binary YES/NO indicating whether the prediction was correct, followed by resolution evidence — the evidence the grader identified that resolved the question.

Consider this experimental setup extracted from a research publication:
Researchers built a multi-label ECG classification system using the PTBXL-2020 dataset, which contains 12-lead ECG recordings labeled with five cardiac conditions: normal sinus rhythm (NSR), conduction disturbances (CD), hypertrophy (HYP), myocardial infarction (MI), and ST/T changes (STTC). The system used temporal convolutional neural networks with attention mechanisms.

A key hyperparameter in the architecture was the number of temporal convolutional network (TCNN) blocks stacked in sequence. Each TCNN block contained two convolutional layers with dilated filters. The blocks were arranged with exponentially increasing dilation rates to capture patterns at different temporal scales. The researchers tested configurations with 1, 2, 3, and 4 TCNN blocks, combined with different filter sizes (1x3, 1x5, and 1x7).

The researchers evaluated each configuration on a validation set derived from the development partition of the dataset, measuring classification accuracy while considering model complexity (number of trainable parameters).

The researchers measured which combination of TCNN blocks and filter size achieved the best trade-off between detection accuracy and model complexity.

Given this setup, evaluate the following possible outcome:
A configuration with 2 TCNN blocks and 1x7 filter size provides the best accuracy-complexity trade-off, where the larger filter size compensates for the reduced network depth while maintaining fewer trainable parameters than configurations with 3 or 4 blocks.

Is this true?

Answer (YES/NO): NO